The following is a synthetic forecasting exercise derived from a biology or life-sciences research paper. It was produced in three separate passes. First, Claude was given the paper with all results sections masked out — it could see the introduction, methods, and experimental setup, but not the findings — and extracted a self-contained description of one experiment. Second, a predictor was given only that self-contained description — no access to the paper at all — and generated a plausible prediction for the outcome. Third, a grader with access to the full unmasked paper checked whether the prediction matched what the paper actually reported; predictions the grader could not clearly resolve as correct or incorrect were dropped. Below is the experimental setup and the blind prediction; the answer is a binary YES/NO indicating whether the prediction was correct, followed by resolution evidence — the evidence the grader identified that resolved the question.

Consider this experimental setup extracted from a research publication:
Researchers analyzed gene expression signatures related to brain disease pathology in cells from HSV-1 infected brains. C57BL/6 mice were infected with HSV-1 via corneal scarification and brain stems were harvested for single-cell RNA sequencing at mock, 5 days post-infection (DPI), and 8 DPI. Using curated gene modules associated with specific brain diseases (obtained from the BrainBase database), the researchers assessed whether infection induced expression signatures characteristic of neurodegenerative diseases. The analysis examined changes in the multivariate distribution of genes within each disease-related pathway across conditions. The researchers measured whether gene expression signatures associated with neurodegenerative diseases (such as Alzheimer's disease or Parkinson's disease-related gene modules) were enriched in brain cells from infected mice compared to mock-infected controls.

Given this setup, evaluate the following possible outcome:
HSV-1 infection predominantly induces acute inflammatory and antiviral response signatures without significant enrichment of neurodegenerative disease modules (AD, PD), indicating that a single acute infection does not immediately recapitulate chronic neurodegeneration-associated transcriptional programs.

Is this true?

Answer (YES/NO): NO